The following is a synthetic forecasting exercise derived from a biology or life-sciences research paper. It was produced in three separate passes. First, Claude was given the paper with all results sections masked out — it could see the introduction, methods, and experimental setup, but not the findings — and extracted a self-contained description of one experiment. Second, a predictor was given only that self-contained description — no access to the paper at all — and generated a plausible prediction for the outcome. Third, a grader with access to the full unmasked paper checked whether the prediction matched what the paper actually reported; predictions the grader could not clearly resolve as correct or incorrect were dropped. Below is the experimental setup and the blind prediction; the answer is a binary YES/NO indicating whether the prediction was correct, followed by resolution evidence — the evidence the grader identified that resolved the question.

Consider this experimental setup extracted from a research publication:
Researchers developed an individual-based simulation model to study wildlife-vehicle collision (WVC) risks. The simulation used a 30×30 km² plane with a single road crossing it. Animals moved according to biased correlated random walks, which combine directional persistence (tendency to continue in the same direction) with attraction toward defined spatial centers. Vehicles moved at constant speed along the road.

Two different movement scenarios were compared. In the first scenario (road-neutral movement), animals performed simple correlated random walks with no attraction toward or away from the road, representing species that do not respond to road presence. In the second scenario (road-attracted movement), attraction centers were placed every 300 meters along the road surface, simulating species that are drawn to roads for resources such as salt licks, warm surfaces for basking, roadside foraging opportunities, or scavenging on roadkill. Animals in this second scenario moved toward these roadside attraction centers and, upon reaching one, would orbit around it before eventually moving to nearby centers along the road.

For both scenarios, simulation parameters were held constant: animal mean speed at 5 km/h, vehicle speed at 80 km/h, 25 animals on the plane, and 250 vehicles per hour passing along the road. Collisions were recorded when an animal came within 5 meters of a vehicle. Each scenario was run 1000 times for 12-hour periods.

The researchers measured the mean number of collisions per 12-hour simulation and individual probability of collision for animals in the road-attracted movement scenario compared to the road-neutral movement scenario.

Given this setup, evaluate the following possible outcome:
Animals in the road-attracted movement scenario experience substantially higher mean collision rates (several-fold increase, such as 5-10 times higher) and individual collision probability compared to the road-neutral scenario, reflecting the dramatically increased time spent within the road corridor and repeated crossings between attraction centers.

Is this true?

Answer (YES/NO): YES